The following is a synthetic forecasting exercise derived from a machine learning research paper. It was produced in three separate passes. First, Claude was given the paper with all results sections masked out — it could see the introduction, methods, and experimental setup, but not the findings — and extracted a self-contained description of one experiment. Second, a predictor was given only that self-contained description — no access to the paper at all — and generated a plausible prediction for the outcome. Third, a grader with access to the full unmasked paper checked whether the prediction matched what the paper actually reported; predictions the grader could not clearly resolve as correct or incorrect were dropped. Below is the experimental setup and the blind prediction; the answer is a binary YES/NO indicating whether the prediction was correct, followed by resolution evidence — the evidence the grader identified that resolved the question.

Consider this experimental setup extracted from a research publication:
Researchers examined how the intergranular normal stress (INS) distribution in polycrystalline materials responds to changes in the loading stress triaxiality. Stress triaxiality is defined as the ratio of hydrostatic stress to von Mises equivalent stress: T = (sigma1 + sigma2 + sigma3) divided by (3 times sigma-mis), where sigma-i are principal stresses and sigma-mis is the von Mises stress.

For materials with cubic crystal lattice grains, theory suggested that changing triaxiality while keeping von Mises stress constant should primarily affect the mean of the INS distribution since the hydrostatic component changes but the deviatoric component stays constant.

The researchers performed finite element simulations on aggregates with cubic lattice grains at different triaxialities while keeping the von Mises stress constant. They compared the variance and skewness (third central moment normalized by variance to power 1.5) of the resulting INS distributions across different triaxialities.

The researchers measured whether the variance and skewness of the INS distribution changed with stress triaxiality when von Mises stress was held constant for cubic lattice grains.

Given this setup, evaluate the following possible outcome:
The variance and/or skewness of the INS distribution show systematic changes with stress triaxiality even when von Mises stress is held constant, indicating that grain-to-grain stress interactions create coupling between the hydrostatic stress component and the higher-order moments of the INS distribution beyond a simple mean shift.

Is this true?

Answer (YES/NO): NO